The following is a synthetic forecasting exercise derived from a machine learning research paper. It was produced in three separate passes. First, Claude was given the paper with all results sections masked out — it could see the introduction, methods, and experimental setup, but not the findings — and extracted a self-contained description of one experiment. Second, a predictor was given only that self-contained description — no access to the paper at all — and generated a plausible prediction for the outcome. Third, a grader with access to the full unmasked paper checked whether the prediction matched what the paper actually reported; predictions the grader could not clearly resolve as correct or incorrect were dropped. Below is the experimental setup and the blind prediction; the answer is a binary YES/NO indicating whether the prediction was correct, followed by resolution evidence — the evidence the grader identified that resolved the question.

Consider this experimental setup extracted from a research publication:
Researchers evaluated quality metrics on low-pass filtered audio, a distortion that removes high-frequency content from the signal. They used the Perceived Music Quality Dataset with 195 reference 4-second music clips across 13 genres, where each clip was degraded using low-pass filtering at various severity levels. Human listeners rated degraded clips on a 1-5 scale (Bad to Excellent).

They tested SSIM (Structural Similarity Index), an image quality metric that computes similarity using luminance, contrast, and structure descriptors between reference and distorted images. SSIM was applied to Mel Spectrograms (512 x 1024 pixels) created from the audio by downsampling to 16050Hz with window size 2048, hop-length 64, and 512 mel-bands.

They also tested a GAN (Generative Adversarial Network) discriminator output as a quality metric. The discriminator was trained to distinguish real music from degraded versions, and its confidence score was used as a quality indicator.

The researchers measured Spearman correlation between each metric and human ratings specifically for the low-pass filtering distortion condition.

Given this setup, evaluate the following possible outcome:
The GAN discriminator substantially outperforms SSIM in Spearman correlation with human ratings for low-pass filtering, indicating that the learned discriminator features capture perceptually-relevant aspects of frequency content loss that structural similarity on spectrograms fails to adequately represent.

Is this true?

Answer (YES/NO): YES